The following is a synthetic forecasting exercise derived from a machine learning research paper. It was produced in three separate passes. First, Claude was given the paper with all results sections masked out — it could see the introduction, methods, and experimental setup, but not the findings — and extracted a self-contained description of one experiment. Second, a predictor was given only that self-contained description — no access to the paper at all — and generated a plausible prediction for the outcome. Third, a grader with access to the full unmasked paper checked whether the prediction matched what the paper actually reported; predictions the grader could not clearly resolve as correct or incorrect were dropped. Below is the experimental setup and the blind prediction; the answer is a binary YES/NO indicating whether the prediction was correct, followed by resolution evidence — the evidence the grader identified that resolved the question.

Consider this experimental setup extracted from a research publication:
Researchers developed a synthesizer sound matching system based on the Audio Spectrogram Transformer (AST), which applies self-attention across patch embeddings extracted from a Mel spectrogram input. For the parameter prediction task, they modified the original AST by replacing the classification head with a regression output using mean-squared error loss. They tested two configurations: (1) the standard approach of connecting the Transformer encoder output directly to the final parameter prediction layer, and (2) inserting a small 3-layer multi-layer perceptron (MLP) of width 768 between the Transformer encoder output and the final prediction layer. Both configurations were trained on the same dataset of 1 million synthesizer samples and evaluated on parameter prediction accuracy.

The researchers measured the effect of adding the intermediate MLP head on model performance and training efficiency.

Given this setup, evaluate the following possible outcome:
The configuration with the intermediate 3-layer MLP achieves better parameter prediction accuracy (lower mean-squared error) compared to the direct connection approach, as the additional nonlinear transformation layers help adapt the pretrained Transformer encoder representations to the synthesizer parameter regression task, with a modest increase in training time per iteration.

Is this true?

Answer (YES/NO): NO